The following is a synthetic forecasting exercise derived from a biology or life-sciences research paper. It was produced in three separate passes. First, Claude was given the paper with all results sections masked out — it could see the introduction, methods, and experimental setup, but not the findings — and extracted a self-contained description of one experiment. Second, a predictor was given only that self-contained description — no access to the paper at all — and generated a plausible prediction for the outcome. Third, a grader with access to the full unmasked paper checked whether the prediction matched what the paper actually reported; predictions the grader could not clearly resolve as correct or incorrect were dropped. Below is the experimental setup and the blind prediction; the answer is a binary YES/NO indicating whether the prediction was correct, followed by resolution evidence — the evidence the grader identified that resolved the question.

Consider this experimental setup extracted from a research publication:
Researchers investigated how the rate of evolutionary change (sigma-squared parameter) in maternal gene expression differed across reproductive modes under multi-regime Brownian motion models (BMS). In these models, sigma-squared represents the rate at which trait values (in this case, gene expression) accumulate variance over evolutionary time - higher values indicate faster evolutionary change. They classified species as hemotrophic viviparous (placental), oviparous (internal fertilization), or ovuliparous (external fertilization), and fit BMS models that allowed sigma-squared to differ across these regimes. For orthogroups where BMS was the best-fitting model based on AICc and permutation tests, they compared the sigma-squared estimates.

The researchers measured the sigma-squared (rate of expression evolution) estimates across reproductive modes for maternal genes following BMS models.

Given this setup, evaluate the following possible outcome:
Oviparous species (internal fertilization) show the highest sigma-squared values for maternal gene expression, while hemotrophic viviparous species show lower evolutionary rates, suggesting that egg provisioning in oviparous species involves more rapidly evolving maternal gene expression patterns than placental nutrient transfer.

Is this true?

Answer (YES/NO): NO